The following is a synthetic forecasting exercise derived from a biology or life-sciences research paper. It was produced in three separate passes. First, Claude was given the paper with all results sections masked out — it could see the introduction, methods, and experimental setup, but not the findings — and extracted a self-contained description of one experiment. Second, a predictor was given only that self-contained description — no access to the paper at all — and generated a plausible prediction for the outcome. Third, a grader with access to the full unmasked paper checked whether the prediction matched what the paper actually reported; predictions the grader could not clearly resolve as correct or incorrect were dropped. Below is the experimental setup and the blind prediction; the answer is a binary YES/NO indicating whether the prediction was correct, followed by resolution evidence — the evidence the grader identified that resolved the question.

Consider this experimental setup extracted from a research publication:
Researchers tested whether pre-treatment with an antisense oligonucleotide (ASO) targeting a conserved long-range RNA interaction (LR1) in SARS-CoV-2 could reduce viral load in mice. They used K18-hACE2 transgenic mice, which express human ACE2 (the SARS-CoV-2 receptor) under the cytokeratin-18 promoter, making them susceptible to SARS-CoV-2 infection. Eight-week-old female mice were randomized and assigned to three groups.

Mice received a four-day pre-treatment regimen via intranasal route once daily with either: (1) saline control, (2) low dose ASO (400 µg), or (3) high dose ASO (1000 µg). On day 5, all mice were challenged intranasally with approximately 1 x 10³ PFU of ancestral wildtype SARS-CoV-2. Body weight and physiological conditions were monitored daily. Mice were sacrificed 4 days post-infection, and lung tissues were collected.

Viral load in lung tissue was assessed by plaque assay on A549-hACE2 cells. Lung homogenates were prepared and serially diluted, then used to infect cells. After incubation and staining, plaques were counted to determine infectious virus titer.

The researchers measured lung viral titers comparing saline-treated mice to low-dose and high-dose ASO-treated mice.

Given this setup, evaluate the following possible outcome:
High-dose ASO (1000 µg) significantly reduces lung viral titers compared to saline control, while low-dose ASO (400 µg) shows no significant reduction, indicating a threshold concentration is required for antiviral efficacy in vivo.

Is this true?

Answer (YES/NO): NO